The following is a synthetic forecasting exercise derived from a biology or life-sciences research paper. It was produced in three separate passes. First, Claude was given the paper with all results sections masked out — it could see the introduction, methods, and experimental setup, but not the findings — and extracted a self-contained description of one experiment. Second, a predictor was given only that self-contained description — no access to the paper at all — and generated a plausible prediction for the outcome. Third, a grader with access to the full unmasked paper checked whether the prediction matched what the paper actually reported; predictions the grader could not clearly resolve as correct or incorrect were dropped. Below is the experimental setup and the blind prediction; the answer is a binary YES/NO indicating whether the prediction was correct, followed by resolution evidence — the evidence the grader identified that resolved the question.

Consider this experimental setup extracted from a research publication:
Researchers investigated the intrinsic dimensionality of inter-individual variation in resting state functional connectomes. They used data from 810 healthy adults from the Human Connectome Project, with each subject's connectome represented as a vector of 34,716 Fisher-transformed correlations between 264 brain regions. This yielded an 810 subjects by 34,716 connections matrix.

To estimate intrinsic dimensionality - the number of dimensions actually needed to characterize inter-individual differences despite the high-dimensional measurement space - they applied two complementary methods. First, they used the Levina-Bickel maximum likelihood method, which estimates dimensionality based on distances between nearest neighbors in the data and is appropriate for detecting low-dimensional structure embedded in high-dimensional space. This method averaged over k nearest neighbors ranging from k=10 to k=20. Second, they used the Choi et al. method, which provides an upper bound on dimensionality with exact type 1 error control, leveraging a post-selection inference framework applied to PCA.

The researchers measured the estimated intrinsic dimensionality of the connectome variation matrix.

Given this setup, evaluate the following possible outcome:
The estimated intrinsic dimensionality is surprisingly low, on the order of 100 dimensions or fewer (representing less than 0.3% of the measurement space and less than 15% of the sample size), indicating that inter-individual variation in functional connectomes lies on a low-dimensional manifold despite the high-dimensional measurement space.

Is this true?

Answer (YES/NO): YES